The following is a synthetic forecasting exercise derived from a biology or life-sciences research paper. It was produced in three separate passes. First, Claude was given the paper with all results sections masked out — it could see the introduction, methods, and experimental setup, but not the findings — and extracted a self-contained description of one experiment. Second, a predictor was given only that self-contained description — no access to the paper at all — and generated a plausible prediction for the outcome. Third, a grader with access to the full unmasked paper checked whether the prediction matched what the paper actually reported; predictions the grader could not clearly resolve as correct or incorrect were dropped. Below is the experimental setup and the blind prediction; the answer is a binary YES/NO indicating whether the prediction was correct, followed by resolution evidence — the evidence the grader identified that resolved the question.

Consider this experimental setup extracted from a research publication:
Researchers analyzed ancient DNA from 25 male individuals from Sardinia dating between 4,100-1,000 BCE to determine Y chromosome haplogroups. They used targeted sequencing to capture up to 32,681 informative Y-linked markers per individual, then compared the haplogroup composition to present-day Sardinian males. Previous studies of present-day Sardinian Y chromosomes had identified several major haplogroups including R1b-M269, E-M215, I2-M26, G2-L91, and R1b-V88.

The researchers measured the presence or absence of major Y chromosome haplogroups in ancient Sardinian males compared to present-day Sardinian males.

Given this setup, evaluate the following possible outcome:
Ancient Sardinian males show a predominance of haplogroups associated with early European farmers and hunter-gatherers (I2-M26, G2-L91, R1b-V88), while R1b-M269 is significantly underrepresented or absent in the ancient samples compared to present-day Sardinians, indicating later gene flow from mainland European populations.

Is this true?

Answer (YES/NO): YES